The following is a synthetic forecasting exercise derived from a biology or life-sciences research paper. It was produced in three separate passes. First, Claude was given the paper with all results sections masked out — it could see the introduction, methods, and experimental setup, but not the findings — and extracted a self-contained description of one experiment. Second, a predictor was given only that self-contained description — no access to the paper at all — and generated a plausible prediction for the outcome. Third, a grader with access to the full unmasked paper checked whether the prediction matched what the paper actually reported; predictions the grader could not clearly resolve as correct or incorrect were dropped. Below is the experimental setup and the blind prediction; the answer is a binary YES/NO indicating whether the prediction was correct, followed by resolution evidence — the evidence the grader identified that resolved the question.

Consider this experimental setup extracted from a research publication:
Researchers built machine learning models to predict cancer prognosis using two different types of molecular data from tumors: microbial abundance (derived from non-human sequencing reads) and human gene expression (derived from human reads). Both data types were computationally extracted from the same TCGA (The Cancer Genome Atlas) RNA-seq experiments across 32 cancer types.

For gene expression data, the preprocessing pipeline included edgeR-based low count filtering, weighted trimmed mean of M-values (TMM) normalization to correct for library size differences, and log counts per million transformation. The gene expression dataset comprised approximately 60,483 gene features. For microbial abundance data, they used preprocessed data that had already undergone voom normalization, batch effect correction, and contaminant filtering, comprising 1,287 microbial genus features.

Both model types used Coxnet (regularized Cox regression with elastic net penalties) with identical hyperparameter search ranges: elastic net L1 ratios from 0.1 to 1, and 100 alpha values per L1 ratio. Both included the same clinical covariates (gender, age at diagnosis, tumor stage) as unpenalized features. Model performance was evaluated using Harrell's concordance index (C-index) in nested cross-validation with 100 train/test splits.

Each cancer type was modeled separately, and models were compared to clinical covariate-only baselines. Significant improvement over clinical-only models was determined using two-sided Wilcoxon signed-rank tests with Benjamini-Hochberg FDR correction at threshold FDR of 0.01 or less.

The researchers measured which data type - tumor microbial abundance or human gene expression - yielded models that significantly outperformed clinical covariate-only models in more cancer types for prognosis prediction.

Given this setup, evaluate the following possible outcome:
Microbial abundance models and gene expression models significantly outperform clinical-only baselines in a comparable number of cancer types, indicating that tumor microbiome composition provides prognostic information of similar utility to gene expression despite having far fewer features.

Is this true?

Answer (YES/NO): NO